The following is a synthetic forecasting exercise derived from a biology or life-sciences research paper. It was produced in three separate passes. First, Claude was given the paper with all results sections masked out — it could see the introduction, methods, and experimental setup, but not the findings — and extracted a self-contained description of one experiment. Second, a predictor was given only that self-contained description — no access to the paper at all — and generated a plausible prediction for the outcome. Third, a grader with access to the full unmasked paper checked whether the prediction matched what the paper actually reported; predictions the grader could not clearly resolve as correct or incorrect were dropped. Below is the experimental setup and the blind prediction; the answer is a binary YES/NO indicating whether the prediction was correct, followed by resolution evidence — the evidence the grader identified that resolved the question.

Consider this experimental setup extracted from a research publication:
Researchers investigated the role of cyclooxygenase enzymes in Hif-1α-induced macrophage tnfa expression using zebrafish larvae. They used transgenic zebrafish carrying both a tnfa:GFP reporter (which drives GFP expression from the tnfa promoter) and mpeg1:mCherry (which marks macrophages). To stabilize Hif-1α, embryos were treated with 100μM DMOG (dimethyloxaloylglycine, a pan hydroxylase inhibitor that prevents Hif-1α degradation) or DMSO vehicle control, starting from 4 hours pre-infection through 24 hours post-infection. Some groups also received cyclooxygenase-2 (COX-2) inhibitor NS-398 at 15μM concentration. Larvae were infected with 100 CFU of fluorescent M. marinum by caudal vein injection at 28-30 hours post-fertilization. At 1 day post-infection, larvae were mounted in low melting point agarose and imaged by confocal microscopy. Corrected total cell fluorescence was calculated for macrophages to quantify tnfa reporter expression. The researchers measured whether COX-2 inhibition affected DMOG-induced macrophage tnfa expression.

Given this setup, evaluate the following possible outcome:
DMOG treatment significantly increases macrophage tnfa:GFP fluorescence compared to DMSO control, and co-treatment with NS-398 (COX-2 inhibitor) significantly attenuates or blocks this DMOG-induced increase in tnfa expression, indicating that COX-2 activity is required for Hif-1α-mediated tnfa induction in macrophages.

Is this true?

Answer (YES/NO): YES